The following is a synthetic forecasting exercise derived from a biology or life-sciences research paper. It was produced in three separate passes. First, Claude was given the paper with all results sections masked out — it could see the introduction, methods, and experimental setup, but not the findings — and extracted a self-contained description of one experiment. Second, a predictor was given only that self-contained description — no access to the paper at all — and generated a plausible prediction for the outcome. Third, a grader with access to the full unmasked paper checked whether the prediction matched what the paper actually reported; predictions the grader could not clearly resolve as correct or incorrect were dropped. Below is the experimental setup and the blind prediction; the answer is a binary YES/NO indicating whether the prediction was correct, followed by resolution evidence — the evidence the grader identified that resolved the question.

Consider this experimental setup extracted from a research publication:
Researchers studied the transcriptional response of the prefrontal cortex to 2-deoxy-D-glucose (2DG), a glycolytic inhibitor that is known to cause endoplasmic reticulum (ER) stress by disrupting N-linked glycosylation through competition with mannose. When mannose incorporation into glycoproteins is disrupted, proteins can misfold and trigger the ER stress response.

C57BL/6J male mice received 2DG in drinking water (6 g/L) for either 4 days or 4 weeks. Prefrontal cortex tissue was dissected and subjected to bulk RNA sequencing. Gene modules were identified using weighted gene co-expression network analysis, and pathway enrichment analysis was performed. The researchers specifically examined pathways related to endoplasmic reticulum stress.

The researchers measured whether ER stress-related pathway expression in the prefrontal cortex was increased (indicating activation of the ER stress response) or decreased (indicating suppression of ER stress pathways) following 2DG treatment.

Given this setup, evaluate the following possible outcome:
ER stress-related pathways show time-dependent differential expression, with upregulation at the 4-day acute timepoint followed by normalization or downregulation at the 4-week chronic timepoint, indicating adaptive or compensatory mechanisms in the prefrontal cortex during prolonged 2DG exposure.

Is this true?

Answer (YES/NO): NO